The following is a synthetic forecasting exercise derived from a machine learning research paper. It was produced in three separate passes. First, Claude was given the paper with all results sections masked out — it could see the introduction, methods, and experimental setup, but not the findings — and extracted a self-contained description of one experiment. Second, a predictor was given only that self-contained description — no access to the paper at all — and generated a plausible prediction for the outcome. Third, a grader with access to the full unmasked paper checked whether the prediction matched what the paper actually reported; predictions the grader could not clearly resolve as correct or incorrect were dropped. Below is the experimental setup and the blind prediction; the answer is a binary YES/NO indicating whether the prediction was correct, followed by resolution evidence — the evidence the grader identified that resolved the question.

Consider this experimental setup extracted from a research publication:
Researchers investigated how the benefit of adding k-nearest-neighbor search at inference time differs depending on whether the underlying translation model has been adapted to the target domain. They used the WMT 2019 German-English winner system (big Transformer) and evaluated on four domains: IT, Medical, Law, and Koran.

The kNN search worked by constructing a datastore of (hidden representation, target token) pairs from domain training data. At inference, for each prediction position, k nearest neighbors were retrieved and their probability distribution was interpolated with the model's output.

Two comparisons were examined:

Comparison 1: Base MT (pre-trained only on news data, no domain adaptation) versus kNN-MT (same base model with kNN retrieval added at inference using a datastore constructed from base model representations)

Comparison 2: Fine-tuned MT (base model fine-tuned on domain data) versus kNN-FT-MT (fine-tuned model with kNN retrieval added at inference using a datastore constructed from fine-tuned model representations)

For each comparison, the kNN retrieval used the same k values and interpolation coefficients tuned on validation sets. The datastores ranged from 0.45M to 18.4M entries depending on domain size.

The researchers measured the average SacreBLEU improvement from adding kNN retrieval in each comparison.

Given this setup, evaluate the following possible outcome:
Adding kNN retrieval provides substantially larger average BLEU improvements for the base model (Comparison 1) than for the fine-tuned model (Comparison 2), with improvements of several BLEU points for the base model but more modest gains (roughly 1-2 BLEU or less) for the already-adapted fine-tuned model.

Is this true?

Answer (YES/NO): YES